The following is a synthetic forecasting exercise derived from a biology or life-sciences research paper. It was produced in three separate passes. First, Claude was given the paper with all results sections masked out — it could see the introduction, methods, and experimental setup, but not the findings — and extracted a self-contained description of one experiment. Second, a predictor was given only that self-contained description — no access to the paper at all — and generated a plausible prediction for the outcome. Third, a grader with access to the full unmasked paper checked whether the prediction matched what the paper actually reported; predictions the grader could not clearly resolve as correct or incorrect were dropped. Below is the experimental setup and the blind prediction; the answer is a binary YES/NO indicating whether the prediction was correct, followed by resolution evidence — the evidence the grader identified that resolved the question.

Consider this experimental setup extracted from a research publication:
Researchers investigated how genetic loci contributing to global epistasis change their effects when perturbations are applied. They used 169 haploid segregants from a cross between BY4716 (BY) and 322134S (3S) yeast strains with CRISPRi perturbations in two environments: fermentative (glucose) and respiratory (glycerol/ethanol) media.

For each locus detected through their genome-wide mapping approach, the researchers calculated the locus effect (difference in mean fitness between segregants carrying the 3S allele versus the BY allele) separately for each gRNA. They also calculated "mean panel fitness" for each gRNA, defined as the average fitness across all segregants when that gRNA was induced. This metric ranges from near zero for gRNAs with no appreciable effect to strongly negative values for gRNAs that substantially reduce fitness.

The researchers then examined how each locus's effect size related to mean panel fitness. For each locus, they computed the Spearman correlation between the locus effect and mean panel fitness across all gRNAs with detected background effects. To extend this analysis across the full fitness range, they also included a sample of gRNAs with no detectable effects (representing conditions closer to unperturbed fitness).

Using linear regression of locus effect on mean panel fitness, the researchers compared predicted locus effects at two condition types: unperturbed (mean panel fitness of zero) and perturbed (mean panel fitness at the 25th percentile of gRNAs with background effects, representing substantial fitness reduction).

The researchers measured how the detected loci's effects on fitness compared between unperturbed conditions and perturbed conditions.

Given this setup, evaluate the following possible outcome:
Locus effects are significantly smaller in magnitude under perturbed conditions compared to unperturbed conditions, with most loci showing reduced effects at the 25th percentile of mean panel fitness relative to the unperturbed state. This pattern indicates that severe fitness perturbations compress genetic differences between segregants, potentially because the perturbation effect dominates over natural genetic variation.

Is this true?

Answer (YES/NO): YES